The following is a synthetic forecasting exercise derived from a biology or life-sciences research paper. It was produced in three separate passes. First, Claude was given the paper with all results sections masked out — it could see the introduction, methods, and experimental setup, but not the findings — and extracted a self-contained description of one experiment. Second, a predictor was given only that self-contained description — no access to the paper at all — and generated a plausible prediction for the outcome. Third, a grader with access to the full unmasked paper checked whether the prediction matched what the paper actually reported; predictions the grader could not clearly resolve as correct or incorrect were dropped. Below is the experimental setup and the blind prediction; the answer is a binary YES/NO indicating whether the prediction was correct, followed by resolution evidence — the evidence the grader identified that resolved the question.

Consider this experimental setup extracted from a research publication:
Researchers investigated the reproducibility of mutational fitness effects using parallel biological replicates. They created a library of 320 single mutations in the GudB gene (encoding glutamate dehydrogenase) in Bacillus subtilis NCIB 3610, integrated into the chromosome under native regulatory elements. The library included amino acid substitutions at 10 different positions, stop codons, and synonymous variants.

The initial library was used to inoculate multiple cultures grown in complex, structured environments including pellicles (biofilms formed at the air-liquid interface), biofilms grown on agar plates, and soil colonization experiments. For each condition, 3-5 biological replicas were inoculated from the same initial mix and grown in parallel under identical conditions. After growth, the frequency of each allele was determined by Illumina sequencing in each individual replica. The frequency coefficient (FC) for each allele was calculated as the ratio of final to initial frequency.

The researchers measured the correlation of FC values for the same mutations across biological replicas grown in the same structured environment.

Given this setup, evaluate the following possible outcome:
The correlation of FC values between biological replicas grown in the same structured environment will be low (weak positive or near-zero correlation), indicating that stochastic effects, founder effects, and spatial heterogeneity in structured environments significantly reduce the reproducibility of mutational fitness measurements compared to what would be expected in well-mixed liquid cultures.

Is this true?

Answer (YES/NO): NO